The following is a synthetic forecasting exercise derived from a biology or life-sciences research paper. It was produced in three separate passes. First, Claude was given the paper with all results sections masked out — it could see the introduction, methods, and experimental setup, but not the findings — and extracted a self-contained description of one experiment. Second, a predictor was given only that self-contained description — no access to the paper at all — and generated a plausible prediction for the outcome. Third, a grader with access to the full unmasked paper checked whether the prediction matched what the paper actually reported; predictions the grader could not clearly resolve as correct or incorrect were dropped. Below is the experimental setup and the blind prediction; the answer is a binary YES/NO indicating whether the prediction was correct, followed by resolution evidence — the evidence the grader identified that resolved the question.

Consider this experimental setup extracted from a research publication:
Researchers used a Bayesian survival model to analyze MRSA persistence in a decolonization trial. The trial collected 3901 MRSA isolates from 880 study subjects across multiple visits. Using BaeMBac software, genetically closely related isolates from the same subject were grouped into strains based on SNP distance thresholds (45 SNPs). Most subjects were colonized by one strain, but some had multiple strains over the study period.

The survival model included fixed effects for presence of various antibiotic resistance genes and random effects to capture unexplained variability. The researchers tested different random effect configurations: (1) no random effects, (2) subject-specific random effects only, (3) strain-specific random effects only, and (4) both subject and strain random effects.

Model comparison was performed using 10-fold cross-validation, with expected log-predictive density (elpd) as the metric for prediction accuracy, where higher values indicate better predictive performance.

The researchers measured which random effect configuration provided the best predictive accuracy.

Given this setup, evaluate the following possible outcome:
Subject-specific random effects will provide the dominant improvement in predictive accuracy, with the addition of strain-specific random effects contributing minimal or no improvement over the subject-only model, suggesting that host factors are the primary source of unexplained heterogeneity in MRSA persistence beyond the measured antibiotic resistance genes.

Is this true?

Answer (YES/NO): NO